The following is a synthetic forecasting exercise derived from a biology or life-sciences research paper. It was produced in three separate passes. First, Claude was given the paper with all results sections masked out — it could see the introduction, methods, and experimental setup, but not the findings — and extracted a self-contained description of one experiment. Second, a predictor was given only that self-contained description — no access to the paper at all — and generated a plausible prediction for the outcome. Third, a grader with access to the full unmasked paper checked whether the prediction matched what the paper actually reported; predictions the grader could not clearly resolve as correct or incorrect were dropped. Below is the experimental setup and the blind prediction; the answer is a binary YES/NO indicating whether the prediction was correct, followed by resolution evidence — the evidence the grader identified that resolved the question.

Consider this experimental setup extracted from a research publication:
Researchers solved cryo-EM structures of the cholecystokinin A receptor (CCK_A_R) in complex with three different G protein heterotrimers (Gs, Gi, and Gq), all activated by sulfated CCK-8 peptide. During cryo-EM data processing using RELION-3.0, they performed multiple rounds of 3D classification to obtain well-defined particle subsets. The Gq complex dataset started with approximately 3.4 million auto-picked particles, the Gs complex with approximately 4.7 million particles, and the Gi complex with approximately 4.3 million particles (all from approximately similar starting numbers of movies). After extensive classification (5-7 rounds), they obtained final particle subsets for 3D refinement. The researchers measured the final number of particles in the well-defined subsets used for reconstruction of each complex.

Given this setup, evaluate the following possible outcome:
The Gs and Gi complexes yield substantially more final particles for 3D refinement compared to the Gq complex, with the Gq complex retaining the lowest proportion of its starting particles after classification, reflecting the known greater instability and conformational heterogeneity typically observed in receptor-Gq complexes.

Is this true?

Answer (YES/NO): NO